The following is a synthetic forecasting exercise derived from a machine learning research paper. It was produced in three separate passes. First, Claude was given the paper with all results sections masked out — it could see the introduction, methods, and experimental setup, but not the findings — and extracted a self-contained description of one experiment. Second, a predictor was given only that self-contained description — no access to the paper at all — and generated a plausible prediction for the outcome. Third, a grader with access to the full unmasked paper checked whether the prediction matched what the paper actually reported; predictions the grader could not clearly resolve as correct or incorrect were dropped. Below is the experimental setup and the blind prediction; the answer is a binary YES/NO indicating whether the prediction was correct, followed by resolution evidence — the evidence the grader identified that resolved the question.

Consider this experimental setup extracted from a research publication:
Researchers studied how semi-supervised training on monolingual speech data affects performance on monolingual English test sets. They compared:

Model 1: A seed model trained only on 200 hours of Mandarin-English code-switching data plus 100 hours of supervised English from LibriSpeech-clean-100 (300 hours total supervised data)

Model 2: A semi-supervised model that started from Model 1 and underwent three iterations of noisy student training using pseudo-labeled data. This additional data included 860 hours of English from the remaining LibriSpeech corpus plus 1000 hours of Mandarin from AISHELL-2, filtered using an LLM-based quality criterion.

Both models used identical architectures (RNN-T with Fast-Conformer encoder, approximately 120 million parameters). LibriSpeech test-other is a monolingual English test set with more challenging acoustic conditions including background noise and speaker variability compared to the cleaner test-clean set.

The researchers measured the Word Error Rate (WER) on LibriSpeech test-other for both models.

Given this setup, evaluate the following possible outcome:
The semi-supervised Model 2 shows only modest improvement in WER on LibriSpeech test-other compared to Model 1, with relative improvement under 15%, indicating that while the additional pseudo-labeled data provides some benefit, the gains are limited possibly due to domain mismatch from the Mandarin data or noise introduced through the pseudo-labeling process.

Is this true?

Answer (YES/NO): NO